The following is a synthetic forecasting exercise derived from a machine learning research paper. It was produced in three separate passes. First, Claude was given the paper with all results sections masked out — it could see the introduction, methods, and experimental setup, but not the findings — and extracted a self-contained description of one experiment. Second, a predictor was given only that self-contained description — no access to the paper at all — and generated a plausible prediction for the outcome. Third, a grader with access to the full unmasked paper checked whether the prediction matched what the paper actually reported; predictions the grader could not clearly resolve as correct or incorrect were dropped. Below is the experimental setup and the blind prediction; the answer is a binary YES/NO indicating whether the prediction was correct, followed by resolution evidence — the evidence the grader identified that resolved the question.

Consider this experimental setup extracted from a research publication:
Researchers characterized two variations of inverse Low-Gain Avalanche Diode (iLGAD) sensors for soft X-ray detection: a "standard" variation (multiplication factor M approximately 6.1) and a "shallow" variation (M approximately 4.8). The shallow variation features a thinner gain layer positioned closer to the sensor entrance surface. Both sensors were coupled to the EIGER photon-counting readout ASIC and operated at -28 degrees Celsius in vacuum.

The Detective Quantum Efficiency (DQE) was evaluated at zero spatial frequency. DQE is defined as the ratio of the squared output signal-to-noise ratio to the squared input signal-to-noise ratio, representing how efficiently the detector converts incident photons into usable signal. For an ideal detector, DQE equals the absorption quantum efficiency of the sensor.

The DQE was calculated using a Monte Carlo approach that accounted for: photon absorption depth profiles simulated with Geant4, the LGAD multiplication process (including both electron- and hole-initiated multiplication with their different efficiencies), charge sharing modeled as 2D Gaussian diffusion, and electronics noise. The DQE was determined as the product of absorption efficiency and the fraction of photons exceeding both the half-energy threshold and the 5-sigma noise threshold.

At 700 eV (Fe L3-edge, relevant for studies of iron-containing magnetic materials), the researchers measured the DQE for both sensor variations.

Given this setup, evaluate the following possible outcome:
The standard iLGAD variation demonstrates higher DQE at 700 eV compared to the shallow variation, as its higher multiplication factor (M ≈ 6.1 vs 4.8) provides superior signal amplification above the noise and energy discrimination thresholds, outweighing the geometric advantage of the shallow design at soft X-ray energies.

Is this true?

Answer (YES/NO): NO